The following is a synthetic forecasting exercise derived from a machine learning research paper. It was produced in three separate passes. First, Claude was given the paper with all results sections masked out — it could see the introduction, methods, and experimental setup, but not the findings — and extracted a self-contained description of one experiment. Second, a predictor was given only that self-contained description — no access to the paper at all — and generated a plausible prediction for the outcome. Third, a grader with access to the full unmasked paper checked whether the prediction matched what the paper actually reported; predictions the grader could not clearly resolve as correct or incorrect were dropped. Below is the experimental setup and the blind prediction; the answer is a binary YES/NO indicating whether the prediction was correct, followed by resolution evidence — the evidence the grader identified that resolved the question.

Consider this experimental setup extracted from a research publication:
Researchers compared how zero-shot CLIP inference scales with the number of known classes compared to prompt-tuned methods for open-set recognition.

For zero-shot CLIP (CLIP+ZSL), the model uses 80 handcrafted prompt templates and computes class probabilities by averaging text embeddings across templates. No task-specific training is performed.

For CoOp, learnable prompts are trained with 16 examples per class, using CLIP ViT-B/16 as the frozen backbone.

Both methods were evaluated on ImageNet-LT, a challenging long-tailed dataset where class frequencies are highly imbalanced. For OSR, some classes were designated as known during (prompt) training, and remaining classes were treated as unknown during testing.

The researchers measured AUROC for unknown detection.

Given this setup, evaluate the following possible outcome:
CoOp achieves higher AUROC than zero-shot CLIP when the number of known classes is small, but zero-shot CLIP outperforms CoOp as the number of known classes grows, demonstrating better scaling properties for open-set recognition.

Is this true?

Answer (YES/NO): NO